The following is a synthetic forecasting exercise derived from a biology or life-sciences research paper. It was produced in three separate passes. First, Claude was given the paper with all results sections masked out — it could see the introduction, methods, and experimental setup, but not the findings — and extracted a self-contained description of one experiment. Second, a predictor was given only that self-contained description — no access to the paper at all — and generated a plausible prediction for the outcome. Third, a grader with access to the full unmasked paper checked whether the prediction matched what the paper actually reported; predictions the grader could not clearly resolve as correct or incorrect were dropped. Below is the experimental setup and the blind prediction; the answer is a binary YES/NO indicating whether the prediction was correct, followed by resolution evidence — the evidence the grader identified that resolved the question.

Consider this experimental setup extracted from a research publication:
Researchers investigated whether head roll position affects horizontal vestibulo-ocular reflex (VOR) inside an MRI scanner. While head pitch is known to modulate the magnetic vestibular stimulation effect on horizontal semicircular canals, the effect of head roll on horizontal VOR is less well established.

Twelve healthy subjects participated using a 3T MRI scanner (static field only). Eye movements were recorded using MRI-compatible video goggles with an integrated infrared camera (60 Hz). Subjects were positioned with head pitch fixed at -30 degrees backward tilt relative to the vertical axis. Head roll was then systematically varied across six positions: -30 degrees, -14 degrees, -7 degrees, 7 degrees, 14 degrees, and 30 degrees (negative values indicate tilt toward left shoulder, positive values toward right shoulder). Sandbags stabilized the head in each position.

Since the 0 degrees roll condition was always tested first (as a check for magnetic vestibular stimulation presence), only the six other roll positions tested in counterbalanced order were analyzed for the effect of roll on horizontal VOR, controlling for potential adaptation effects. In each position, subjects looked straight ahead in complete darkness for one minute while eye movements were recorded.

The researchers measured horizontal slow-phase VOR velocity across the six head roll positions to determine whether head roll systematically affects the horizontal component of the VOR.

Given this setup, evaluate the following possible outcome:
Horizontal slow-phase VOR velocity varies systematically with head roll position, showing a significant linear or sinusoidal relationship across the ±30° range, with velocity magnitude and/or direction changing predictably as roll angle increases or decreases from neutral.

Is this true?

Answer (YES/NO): NO